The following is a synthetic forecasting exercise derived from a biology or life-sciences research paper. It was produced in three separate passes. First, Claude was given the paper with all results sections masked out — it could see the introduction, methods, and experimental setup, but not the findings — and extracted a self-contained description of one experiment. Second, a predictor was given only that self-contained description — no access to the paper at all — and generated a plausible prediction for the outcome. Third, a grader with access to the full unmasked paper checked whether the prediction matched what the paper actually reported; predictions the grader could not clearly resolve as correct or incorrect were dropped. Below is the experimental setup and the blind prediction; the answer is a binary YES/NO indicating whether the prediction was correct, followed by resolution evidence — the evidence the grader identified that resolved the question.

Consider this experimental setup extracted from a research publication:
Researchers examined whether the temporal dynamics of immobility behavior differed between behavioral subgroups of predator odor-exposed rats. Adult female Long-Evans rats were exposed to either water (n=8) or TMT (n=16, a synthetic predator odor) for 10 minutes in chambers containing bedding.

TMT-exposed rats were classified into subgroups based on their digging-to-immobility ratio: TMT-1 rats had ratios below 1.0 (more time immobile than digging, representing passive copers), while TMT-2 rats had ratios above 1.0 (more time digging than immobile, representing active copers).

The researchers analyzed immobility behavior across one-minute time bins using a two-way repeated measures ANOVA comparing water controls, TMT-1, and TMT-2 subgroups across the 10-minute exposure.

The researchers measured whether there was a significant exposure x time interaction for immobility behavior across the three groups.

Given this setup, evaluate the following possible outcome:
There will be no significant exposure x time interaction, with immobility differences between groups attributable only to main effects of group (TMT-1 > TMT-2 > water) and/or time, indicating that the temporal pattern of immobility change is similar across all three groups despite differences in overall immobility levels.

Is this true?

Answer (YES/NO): NO